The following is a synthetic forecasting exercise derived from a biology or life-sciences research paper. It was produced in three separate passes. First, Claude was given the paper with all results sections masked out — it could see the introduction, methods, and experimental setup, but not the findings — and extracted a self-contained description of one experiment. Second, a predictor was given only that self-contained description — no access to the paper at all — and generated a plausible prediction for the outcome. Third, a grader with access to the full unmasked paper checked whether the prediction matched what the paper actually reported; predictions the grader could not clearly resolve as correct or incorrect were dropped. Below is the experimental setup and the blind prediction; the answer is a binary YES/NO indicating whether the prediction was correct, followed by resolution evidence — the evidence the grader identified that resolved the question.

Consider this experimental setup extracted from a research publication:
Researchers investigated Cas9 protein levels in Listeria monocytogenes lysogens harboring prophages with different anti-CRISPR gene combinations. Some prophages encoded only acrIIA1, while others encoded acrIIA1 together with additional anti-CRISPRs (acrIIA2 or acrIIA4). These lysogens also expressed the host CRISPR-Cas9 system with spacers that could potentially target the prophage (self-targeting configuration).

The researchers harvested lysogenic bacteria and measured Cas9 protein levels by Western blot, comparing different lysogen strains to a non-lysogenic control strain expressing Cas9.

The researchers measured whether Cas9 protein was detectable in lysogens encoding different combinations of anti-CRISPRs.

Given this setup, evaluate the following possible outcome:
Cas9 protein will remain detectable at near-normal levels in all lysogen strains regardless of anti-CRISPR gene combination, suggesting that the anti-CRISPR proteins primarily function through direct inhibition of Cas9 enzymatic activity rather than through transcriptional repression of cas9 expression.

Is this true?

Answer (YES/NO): NO